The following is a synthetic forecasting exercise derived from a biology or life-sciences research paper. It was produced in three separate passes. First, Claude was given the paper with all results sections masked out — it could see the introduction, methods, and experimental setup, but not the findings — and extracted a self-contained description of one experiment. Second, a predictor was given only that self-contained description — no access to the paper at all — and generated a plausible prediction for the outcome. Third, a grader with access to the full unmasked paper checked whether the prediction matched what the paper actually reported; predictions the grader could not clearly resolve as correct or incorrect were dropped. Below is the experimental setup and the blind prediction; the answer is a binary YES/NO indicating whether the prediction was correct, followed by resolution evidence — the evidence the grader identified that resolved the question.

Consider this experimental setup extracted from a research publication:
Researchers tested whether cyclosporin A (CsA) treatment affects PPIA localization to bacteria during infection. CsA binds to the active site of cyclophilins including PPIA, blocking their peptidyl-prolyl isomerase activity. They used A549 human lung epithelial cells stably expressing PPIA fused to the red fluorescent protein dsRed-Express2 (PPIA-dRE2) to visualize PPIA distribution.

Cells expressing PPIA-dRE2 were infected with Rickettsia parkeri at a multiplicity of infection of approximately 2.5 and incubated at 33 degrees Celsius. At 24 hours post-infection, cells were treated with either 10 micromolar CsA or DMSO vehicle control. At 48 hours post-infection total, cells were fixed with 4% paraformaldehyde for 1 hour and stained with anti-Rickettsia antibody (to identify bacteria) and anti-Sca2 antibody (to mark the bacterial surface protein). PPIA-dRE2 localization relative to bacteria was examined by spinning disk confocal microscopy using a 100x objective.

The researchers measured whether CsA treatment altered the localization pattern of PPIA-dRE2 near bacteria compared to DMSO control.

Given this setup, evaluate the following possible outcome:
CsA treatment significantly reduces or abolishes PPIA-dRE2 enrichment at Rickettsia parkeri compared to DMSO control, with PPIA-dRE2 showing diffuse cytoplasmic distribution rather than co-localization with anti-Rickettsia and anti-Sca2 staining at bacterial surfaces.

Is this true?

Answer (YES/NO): YES